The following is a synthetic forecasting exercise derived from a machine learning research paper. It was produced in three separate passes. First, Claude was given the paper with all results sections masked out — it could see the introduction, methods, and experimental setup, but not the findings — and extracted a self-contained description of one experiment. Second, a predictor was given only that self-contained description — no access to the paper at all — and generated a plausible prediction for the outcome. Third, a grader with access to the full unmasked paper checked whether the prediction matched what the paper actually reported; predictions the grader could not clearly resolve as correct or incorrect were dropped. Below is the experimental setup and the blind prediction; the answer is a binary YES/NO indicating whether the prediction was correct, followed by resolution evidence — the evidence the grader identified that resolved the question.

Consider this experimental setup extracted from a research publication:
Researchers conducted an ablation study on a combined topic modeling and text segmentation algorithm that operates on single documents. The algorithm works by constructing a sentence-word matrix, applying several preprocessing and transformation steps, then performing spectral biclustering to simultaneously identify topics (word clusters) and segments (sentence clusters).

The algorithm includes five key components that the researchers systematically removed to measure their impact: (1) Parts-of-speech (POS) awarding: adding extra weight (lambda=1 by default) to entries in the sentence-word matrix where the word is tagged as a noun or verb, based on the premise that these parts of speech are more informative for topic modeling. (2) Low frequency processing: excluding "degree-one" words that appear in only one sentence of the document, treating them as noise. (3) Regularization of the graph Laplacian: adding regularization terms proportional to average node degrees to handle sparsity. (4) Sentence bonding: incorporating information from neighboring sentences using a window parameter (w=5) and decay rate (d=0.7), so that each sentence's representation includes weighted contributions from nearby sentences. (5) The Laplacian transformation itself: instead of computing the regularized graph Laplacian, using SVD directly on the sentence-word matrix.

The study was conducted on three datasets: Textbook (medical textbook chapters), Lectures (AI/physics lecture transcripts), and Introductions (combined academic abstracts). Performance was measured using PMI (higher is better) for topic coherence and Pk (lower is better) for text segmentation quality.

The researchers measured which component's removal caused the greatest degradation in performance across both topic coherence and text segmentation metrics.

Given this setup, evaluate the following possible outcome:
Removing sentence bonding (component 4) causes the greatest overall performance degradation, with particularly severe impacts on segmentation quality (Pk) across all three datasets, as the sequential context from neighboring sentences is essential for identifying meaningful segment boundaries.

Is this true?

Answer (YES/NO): NO